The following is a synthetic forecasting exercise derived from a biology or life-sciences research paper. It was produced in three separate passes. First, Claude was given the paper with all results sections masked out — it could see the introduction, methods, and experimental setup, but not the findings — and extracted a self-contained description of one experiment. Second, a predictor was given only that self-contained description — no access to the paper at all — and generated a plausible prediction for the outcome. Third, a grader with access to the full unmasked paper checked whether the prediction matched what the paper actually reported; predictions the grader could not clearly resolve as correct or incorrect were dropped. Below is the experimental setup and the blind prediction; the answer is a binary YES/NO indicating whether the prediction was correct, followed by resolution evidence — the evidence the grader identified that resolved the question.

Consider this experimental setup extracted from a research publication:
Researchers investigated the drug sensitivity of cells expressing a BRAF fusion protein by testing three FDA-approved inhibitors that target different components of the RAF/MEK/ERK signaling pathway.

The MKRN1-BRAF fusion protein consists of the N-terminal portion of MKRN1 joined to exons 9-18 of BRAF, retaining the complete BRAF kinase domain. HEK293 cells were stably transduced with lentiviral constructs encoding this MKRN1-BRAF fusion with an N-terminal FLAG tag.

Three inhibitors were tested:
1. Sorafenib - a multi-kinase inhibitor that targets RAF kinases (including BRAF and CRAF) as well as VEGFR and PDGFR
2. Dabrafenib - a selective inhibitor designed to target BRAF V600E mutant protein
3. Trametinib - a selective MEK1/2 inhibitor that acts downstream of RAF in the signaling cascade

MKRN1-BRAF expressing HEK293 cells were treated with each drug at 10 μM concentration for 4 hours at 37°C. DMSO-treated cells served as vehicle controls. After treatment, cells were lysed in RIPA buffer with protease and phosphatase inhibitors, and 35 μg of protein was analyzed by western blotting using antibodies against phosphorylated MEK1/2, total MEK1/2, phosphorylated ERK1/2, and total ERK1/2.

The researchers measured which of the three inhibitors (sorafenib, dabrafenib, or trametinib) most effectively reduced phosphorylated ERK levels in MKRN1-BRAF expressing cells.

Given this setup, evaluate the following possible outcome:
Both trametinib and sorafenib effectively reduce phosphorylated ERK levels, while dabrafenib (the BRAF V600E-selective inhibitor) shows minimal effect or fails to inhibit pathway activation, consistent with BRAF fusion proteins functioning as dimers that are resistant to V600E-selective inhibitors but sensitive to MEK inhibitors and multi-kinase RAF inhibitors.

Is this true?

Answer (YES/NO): NO